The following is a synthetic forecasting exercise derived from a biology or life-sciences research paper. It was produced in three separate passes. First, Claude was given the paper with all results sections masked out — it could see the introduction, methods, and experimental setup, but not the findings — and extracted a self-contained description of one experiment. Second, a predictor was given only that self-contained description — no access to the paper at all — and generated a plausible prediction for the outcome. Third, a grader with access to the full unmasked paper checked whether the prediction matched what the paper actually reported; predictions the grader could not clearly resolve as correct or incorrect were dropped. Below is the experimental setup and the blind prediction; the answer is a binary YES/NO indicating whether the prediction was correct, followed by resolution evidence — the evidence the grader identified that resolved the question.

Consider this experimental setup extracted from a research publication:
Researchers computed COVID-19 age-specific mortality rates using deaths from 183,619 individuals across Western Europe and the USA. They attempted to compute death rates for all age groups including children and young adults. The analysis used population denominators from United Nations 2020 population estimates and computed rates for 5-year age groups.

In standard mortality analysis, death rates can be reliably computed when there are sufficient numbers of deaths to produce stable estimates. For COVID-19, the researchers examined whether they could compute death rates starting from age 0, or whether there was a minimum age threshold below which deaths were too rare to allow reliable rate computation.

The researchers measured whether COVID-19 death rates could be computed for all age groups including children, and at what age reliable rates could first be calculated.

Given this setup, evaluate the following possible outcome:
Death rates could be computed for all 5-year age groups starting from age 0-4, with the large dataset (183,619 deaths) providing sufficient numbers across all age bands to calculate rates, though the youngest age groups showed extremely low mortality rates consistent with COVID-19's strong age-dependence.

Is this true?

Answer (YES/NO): NO